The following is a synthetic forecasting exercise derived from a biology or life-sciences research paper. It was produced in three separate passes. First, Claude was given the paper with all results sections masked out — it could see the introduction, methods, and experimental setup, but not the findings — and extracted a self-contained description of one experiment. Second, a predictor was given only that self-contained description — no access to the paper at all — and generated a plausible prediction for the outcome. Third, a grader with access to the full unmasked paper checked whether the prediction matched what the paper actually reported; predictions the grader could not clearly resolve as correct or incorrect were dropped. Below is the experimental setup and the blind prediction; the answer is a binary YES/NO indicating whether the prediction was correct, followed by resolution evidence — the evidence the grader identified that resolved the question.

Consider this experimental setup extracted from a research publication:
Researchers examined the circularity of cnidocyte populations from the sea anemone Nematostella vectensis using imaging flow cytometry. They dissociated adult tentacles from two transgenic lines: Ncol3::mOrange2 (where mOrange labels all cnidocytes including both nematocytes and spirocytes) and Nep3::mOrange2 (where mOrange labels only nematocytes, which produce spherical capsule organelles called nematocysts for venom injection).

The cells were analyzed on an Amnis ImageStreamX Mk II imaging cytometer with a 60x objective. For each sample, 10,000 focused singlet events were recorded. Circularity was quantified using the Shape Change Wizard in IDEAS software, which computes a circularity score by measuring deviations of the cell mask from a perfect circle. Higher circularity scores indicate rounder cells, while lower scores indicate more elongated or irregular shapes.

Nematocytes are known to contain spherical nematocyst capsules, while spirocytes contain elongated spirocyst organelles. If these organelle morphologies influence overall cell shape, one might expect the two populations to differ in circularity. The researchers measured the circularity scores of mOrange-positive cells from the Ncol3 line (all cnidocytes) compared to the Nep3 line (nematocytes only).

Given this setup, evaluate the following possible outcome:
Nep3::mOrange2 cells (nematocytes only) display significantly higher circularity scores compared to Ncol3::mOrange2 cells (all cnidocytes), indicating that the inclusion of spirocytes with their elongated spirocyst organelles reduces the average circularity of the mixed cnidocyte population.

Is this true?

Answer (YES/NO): YES